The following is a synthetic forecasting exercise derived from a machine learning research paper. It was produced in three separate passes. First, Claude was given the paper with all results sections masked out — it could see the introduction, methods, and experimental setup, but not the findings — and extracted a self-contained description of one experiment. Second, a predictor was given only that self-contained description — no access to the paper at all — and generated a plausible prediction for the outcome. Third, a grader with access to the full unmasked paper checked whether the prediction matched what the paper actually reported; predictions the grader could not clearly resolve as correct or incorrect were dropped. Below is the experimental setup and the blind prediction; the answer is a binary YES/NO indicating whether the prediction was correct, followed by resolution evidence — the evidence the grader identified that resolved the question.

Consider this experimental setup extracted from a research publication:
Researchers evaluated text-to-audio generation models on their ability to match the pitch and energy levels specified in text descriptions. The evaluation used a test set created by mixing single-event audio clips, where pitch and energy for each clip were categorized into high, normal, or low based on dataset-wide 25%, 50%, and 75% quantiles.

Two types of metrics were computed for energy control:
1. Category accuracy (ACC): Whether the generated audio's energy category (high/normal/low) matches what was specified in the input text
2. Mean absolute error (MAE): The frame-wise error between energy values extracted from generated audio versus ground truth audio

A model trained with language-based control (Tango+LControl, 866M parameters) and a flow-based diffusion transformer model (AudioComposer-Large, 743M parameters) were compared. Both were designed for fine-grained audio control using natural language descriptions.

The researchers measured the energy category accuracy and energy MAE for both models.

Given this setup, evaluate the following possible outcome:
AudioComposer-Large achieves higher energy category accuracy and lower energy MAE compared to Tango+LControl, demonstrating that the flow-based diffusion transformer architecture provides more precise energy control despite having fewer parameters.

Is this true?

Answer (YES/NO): NO